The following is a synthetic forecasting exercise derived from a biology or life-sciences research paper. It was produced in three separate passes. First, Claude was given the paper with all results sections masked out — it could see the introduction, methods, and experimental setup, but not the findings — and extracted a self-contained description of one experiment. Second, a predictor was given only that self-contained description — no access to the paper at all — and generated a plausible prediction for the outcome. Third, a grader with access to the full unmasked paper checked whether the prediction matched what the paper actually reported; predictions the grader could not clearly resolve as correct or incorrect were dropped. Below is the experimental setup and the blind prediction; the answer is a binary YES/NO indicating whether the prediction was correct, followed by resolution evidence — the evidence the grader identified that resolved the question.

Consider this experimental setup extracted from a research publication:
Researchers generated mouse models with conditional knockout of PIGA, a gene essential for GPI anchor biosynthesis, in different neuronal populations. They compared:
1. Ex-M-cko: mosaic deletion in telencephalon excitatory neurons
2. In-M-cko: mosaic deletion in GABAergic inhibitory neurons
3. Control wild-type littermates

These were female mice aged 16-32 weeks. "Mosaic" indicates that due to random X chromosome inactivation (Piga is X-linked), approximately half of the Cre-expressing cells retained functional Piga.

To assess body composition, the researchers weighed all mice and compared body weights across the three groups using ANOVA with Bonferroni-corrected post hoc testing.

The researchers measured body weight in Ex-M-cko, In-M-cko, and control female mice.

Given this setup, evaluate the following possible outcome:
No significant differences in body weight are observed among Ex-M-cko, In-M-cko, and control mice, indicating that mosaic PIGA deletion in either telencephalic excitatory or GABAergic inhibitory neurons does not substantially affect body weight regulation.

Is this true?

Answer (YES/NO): NO